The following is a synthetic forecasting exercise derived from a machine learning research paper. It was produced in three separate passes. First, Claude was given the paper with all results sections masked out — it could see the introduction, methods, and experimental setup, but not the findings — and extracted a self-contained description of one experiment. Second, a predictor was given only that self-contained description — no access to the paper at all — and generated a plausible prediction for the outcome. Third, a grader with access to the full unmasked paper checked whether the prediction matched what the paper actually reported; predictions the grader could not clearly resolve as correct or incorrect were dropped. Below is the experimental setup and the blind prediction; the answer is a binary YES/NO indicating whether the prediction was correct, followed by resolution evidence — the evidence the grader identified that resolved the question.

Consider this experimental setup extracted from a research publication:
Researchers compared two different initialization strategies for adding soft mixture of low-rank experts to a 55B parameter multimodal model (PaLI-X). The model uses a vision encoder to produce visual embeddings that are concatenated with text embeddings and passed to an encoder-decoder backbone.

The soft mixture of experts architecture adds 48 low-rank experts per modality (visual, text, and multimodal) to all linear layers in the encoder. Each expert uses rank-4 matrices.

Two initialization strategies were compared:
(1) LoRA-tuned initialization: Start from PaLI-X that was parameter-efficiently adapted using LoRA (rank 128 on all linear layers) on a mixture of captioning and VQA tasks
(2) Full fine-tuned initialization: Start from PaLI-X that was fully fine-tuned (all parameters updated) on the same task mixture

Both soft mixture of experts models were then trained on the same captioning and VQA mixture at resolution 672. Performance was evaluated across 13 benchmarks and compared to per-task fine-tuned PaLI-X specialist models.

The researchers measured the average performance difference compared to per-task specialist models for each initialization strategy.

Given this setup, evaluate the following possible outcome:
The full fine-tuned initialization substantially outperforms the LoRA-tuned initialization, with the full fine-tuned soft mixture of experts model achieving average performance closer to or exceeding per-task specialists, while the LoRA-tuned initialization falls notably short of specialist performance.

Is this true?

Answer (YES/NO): NO